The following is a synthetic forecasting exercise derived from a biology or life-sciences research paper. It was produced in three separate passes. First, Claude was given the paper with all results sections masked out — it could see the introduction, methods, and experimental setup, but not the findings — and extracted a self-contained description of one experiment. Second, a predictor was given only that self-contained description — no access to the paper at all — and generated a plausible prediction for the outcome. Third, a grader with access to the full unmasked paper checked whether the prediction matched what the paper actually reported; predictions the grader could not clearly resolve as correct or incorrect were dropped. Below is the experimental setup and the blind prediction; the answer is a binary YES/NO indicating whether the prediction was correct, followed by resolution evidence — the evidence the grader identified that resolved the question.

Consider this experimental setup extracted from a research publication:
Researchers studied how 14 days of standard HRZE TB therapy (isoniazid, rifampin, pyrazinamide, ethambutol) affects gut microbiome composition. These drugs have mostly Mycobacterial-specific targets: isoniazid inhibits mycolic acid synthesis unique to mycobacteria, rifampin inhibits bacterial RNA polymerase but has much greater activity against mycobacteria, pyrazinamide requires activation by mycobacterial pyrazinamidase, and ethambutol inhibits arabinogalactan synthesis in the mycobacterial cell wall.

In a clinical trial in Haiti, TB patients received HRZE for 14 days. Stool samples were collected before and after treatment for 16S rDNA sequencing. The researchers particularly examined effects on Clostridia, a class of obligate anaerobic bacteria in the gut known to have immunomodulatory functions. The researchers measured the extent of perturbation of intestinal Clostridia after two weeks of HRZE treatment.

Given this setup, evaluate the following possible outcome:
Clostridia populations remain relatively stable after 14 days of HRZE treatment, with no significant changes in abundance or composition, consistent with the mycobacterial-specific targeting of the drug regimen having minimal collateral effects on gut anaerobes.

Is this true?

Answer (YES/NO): NO